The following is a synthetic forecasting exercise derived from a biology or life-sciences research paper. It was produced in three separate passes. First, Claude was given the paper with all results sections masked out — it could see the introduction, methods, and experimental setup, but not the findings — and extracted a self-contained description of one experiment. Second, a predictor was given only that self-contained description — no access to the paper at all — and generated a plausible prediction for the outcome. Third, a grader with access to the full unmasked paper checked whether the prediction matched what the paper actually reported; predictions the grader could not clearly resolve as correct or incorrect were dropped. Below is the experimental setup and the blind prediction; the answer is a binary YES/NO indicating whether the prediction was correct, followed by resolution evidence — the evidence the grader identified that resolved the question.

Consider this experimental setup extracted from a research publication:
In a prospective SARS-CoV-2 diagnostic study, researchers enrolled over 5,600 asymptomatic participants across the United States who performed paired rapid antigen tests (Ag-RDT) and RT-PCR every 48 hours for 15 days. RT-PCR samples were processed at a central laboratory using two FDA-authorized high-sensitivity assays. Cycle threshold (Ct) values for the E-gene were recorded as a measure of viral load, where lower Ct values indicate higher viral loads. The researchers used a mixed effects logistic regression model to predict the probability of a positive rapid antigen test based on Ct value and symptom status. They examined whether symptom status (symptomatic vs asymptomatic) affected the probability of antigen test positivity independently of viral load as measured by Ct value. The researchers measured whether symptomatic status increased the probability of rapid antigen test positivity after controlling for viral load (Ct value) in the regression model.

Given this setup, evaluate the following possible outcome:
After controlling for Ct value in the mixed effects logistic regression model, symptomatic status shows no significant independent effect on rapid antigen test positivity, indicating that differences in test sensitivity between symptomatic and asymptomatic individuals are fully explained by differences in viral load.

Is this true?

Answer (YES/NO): NO